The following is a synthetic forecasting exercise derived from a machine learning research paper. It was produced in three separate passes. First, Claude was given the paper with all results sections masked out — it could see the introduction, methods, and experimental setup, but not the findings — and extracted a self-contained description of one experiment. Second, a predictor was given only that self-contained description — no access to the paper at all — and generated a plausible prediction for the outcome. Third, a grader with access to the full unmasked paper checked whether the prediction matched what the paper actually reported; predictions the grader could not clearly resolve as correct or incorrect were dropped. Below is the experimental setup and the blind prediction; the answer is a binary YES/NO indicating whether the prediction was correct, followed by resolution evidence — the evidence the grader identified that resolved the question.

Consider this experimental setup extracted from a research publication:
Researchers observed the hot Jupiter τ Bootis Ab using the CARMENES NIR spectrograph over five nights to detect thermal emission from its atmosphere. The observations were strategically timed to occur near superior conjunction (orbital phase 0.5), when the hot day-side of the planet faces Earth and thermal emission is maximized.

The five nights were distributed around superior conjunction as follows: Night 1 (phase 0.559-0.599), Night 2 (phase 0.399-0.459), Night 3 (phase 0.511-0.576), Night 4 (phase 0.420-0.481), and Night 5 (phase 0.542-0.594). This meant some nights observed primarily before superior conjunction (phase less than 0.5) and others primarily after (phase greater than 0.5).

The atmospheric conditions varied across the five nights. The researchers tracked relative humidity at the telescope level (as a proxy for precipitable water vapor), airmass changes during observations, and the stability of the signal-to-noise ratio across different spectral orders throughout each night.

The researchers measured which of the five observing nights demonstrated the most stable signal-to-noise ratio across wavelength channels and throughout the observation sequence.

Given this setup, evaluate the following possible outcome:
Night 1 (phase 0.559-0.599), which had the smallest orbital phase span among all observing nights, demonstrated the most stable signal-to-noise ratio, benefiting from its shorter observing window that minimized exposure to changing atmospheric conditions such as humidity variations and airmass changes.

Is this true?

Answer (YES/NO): NO